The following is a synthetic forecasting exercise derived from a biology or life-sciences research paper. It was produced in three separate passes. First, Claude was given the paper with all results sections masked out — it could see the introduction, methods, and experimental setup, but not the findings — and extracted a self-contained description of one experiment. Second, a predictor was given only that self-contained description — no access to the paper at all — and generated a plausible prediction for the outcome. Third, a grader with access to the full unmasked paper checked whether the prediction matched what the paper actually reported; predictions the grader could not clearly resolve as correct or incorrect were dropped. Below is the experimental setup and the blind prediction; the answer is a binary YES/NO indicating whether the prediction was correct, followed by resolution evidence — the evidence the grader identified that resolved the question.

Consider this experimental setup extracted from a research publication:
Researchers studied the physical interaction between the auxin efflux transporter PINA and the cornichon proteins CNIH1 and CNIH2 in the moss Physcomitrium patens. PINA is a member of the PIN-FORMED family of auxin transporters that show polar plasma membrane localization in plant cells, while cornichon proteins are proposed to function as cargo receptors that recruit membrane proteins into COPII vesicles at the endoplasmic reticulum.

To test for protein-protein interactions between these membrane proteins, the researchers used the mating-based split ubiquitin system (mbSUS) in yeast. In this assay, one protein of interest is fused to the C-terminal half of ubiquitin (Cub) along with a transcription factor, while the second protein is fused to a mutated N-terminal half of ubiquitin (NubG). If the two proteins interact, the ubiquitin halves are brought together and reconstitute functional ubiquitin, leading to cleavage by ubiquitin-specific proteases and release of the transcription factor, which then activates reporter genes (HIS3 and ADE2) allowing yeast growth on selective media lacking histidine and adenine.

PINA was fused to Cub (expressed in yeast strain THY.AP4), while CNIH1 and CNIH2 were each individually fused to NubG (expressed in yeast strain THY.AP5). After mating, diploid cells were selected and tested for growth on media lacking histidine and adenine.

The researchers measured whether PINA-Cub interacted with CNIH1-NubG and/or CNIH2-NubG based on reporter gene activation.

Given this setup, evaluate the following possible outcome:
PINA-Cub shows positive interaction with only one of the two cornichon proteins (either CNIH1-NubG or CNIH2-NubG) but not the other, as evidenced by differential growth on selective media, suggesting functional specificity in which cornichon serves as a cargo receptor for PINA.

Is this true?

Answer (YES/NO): NO